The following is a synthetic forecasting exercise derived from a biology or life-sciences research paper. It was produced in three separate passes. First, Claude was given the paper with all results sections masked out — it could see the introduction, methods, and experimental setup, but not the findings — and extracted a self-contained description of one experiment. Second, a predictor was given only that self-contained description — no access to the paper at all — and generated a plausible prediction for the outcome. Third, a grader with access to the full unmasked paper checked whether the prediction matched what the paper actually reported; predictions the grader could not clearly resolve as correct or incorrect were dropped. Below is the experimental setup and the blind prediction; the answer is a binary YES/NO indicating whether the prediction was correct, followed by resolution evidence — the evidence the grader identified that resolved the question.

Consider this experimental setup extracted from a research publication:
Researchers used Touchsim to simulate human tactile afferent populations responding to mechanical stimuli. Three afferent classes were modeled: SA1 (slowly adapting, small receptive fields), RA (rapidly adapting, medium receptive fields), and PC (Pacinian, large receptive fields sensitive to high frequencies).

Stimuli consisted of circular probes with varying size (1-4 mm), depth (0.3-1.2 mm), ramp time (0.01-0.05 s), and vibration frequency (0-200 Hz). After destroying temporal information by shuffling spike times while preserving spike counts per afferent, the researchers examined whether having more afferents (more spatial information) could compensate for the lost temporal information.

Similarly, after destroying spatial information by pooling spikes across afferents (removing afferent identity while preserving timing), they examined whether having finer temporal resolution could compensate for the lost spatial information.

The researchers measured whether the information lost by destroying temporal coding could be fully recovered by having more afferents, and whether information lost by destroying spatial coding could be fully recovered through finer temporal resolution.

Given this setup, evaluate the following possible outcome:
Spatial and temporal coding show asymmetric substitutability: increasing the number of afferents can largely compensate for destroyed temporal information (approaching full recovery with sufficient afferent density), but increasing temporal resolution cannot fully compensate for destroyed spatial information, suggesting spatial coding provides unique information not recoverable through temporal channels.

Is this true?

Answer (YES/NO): NO